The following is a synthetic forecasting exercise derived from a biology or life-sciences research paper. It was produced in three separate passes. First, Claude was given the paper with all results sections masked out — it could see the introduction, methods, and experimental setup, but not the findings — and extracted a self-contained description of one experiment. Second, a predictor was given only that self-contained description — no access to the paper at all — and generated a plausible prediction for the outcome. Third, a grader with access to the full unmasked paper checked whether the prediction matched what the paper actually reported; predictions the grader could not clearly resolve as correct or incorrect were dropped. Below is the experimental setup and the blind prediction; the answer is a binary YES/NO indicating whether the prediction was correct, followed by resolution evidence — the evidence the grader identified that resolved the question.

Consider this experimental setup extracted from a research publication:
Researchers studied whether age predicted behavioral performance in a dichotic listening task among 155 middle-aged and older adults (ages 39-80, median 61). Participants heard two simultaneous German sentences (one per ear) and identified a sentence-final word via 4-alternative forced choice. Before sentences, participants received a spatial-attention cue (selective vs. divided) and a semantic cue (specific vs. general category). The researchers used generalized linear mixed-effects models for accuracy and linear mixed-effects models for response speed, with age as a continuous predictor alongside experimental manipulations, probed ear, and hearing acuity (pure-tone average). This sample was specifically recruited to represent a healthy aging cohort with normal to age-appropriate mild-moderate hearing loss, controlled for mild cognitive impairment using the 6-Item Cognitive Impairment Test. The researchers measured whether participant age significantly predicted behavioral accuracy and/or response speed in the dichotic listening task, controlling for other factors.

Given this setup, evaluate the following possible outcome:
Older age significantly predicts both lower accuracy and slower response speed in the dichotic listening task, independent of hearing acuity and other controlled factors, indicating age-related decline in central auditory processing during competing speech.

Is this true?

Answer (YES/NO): YES